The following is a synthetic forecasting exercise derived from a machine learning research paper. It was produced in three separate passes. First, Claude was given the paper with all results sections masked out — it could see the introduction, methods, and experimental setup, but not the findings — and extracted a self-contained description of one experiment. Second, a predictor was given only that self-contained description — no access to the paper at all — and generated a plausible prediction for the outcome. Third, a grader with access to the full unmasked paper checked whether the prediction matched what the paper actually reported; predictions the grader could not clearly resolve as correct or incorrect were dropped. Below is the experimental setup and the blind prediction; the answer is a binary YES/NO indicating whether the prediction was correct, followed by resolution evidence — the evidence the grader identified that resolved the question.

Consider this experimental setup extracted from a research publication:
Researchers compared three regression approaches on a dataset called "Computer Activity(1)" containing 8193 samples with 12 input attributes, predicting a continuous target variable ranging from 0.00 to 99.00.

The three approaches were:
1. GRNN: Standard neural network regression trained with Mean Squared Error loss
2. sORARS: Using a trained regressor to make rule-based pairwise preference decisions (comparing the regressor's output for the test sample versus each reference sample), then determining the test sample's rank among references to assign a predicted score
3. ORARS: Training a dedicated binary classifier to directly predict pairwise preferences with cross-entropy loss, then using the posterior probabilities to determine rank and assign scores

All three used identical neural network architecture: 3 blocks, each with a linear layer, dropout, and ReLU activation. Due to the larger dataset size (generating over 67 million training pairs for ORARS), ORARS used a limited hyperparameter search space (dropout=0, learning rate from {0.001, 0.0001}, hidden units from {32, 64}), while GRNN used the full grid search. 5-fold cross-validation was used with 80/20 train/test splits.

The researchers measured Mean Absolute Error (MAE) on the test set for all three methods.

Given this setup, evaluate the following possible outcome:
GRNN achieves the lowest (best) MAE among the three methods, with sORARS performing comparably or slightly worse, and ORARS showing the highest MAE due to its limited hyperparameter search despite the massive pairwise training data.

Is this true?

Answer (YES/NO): NO